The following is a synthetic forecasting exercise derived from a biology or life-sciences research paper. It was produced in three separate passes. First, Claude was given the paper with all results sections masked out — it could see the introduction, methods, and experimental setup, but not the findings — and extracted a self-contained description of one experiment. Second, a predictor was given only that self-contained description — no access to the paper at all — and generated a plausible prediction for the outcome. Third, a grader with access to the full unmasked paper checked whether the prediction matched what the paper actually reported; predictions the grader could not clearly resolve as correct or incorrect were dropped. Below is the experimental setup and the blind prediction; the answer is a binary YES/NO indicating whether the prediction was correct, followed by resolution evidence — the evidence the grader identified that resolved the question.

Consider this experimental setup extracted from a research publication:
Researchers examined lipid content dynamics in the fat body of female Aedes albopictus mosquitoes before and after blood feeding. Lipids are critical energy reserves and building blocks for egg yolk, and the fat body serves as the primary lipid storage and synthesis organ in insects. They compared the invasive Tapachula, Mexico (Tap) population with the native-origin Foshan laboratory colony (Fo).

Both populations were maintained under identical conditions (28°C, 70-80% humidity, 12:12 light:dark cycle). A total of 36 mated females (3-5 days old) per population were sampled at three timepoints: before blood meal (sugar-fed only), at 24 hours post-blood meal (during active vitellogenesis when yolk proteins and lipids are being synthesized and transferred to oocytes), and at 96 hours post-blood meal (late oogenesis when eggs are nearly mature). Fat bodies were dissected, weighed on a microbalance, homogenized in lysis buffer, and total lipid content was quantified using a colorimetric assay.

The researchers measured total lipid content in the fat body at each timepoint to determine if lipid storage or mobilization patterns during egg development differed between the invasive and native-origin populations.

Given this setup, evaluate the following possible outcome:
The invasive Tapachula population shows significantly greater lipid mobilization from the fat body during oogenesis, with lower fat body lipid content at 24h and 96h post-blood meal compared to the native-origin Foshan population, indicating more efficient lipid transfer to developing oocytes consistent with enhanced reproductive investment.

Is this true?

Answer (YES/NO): NO